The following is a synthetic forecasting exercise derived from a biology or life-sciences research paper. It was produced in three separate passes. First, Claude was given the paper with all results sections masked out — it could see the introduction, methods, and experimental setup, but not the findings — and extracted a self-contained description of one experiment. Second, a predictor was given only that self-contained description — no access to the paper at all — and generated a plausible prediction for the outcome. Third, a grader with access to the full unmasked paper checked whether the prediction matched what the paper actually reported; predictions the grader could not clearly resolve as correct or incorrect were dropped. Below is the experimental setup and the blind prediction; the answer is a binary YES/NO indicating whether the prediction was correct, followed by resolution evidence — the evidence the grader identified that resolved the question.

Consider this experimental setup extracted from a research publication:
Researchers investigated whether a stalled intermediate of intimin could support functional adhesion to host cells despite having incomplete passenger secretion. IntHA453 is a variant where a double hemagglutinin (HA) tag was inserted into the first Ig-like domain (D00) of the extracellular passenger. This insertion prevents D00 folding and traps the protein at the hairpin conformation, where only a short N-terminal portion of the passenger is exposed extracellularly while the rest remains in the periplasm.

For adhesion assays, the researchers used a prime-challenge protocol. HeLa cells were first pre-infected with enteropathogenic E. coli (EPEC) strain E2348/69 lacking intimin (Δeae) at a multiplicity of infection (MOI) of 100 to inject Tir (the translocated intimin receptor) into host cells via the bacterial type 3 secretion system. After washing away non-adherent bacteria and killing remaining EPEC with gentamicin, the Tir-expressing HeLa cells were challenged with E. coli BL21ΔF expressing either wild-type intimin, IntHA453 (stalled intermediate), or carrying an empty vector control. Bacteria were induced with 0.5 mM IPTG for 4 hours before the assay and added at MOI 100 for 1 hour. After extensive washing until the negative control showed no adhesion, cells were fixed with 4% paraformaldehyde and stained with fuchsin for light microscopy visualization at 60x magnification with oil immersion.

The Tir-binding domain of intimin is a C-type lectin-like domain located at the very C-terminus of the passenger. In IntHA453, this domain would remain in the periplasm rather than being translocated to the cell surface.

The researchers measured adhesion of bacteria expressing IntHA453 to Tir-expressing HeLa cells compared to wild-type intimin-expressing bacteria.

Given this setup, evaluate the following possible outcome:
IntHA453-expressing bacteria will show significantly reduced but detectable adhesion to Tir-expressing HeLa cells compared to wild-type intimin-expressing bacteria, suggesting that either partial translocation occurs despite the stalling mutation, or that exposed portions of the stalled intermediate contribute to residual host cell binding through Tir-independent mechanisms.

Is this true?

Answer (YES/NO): NO